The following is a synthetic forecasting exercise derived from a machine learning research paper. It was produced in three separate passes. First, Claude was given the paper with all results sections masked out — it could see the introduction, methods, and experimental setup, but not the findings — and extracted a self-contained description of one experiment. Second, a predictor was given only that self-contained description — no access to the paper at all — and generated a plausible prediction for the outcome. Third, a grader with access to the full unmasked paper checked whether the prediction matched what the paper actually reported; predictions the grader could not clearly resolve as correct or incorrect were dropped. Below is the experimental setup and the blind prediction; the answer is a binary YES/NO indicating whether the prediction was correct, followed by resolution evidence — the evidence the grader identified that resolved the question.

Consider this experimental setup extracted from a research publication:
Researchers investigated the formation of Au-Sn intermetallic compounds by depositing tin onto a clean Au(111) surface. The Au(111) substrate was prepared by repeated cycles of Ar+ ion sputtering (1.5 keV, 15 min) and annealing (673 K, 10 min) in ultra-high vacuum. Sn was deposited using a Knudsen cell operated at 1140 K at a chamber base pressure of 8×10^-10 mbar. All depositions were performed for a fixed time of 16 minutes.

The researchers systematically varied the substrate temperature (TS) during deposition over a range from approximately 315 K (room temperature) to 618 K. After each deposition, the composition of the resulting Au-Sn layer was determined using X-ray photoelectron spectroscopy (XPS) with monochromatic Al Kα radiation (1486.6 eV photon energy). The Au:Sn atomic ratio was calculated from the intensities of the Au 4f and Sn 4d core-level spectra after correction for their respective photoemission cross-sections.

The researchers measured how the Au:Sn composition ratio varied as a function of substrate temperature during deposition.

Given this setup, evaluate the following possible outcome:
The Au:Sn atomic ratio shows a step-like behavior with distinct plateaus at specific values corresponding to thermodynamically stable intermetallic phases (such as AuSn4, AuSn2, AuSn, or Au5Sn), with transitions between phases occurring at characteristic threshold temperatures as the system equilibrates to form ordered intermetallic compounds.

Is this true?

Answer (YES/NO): NO